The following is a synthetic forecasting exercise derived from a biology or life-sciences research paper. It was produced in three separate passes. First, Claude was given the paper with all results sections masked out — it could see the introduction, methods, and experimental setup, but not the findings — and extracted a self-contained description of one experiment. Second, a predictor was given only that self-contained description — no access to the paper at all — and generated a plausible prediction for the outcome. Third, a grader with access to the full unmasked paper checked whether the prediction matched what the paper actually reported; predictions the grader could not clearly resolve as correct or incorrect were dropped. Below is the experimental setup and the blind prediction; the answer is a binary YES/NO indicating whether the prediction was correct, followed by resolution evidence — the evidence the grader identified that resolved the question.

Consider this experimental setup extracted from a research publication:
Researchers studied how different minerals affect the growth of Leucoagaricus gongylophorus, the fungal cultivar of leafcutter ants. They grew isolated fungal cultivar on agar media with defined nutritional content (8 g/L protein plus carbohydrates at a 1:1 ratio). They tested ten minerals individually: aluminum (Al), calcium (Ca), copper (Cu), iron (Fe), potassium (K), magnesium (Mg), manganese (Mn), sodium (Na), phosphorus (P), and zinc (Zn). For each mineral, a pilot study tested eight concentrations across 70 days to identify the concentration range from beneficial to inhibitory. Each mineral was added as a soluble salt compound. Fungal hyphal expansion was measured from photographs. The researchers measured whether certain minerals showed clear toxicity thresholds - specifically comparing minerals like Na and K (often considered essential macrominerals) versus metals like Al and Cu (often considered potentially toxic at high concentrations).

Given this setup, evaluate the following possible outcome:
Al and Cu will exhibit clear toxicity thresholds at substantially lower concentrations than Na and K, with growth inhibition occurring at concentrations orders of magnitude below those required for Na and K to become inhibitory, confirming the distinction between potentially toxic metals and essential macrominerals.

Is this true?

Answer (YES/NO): NO